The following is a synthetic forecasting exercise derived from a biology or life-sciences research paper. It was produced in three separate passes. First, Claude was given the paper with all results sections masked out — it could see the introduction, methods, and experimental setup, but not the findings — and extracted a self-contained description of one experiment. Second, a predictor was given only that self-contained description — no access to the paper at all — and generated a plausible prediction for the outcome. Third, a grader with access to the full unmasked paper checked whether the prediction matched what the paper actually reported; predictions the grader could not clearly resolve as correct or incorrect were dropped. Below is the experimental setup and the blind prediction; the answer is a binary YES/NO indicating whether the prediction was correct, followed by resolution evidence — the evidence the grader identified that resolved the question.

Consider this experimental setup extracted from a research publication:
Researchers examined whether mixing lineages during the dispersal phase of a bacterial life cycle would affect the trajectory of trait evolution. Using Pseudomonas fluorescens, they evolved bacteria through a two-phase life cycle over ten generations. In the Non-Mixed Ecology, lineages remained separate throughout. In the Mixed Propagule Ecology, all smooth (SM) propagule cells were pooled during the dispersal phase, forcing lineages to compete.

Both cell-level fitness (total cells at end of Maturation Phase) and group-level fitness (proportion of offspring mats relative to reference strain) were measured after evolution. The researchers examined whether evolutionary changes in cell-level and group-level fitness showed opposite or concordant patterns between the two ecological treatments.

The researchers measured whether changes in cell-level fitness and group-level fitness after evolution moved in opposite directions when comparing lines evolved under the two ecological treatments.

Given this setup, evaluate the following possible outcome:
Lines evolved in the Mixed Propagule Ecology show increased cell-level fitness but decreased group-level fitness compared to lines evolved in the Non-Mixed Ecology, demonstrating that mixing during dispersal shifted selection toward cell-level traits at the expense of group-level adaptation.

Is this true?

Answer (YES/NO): NO